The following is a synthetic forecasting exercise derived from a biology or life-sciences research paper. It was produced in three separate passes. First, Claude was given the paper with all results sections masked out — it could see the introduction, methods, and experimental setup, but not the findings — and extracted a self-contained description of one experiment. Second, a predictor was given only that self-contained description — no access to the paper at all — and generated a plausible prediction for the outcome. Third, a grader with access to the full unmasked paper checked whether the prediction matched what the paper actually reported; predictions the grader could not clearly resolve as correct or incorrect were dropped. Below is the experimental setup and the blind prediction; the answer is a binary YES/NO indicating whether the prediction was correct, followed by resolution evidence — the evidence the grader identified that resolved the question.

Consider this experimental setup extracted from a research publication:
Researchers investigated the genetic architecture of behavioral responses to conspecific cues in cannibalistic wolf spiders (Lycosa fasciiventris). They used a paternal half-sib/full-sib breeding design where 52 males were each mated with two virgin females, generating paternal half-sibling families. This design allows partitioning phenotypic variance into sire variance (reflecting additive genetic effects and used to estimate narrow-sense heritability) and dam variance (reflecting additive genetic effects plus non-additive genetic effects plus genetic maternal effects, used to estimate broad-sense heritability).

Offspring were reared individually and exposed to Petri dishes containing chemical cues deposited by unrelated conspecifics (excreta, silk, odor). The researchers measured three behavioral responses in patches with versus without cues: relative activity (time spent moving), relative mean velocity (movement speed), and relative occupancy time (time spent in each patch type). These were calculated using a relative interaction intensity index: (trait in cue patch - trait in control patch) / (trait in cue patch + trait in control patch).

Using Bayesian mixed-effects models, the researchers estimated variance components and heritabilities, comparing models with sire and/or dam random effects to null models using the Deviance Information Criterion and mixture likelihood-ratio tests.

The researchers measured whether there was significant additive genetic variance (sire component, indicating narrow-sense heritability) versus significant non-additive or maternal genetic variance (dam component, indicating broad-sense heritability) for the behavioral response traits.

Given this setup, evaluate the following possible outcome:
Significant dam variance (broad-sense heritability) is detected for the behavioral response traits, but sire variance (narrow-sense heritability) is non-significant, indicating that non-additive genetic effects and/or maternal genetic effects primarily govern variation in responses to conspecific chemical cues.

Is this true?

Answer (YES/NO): NO